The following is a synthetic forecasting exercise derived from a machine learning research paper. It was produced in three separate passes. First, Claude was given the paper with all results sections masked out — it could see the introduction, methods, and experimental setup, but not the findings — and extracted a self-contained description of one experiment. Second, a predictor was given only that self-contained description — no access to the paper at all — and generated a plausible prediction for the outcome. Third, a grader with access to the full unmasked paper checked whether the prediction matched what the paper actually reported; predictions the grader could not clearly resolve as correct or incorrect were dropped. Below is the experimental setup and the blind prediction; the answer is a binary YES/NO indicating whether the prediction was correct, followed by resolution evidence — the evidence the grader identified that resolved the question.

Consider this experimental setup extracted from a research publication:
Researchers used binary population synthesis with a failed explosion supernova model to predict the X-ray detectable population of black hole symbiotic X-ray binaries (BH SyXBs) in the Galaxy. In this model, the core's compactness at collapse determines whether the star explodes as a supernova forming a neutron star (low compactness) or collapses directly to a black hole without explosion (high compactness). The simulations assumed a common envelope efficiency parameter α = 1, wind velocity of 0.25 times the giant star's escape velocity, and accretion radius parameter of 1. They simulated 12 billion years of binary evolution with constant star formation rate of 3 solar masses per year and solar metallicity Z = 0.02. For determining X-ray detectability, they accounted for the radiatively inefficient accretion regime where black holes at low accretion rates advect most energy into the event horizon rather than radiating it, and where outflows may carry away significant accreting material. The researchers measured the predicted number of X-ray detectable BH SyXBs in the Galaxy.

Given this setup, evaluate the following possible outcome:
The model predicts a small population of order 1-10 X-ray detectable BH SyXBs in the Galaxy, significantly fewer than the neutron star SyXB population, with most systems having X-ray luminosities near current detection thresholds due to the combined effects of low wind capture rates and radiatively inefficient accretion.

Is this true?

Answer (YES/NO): NO